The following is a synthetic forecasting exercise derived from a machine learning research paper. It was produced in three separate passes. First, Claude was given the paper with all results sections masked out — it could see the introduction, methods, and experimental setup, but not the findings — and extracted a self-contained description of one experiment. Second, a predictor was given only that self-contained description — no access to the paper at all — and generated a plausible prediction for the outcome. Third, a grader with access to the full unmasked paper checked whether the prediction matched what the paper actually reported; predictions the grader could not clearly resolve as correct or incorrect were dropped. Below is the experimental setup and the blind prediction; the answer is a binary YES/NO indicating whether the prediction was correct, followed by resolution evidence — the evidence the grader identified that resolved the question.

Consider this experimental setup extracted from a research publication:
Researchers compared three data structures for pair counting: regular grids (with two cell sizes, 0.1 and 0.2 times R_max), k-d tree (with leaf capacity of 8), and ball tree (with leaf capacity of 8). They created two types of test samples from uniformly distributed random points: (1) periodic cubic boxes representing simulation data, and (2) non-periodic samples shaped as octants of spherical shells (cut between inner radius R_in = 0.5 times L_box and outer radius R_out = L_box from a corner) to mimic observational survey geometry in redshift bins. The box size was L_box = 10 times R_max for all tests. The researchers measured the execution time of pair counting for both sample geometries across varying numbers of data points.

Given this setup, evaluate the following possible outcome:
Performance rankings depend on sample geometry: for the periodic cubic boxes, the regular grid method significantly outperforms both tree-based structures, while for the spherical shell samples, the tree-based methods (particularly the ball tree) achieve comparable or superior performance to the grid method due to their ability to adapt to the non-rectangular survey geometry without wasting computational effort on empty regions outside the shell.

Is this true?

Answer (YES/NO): NO